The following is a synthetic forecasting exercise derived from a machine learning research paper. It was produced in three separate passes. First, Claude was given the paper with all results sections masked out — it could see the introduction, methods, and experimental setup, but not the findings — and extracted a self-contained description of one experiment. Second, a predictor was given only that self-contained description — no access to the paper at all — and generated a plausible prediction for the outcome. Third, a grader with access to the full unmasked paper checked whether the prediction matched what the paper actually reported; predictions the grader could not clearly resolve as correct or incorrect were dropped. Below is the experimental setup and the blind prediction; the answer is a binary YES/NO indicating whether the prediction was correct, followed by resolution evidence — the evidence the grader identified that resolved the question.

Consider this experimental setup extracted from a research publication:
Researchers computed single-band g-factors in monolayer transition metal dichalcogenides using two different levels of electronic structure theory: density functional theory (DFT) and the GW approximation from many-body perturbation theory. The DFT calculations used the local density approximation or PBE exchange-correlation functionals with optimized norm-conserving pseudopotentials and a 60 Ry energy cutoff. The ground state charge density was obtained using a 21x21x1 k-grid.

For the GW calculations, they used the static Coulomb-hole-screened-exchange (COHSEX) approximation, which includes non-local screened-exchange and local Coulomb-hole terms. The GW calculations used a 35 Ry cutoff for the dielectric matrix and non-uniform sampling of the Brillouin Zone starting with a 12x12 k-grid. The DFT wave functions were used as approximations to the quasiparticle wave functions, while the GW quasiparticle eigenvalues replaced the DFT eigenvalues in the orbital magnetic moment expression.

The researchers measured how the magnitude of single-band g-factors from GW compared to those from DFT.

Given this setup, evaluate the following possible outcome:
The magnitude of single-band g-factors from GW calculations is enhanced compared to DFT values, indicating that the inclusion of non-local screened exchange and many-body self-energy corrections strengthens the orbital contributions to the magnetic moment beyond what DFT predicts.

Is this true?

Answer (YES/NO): YES